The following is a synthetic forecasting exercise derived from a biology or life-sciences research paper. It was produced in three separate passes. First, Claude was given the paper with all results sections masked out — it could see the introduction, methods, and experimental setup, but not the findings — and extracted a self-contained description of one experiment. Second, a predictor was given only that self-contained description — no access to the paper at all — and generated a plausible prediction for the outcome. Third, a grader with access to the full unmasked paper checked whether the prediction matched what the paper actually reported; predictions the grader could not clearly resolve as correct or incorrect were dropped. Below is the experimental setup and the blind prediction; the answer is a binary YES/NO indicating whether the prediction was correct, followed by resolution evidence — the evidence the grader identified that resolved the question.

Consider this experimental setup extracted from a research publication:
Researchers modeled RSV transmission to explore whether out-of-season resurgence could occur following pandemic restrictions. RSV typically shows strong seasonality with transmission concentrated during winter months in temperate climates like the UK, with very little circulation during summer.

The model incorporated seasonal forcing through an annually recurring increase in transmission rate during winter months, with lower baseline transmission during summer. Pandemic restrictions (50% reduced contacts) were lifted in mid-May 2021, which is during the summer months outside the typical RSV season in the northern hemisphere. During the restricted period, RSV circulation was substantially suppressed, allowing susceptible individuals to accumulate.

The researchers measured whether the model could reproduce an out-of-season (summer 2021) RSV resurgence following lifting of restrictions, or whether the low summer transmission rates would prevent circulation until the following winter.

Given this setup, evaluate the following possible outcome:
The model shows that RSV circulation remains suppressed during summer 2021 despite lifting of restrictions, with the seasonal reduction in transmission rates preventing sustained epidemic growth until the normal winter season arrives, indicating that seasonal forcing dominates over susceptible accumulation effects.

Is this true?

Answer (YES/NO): NO